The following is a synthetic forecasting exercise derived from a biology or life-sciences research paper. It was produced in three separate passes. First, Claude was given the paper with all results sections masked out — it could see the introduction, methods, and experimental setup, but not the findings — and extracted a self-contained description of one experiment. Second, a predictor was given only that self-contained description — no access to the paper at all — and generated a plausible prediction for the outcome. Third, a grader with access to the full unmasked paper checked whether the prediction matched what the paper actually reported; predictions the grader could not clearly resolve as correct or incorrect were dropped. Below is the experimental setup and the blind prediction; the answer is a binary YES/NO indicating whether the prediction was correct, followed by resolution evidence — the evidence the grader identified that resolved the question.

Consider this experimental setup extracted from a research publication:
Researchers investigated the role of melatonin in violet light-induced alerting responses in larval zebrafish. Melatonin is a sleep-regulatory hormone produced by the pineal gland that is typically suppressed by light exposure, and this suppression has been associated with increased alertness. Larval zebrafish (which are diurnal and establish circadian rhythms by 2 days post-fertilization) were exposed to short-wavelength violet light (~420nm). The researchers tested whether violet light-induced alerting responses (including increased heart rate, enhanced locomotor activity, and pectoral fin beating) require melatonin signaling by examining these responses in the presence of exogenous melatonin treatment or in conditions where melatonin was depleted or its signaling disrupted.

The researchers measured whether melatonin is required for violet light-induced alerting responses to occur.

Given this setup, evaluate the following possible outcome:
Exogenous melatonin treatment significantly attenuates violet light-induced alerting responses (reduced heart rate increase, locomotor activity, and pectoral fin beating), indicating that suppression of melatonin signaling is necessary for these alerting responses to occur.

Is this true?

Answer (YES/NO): NO